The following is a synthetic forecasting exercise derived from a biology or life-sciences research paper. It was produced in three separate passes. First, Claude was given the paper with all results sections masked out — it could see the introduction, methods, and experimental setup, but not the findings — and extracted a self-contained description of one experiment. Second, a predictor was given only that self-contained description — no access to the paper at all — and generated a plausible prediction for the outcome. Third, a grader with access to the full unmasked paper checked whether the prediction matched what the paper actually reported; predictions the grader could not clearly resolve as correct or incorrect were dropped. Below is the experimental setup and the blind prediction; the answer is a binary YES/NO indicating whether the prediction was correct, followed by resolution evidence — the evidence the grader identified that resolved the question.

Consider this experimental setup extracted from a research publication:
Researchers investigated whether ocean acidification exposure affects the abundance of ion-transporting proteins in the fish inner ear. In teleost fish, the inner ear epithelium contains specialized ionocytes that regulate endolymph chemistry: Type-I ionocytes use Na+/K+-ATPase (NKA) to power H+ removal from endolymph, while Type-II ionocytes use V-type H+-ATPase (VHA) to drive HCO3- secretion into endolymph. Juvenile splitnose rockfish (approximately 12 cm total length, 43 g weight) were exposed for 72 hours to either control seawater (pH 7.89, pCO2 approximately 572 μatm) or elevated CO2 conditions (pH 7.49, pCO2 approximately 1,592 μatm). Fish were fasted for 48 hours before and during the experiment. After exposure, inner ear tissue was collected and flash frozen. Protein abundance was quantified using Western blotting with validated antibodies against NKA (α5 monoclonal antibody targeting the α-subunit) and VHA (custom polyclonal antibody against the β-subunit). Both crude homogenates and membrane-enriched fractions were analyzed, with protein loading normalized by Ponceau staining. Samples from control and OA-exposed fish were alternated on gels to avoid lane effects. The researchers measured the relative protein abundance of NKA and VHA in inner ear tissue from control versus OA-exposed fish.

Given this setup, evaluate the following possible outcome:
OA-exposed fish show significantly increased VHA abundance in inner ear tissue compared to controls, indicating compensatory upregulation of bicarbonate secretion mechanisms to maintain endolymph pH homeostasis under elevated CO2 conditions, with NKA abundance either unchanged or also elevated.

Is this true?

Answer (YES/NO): NO